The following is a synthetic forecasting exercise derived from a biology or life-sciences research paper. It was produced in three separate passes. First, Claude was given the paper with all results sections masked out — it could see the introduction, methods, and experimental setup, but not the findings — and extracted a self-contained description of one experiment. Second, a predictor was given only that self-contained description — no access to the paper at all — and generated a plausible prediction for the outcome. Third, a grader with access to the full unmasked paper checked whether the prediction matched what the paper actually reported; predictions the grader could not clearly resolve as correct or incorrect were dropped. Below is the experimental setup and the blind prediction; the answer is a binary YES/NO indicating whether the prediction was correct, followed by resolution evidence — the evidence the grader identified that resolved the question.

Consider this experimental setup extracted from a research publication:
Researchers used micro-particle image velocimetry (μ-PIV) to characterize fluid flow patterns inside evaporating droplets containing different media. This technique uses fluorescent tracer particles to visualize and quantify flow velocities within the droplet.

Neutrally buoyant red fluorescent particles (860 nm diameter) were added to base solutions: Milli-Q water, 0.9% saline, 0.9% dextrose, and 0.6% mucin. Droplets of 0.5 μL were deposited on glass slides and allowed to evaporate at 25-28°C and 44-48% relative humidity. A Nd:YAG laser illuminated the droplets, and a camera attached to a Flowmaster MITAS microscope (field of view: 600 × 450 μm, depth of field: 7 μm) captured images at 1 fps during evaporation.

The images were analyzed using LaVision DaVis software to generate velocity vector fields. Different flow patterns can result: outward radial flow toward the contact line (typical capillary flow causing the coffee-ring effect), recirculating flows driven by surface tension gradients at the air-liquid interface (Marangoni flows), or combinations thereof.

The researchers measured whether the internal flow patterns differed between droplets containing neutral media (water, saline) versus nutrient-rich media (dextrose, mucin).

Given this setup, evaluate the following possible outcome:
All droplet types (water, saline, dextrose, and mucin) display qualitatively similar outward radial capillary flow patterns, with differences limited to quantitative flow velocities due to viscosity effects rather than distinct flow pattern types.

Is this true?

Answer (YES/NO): NO